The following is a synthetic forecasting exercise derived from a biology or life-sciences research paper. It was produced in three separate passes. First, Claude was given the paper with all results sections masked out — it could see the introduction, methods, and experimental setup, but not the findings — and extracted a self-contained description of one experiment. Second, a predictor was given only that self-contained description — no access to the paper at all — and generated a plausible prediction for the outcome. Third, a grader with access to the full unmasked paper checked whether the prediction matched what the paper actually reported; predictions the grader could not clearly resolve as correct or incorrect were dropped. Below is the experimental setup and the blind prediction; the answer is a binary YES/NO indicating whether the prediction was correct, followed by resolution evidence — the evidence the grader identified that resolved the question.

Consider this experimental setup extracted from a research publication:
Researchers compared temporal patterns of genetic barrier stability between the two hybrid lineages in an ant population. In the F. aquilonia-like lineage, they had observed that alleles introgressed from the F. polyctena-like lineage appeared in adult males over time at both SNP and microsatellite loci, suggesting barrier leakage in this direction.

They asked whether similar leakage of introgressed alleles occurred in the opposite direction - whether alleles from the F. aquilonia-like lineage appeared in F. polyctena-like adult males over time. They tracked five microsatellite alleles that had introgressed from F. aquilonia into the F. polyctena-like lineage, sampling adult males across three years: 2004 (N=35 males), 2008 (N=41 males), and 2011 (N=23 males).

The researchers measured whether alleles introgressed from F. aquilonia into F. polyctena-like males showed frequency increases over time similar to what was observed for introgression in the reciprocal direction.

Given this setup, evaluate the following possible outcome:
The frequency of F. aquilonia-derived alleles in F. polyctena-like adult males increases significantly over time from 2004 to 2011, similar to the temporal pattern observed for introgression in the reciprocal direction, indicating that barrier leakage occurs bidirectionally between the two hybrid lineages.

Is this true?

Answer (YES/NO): NO